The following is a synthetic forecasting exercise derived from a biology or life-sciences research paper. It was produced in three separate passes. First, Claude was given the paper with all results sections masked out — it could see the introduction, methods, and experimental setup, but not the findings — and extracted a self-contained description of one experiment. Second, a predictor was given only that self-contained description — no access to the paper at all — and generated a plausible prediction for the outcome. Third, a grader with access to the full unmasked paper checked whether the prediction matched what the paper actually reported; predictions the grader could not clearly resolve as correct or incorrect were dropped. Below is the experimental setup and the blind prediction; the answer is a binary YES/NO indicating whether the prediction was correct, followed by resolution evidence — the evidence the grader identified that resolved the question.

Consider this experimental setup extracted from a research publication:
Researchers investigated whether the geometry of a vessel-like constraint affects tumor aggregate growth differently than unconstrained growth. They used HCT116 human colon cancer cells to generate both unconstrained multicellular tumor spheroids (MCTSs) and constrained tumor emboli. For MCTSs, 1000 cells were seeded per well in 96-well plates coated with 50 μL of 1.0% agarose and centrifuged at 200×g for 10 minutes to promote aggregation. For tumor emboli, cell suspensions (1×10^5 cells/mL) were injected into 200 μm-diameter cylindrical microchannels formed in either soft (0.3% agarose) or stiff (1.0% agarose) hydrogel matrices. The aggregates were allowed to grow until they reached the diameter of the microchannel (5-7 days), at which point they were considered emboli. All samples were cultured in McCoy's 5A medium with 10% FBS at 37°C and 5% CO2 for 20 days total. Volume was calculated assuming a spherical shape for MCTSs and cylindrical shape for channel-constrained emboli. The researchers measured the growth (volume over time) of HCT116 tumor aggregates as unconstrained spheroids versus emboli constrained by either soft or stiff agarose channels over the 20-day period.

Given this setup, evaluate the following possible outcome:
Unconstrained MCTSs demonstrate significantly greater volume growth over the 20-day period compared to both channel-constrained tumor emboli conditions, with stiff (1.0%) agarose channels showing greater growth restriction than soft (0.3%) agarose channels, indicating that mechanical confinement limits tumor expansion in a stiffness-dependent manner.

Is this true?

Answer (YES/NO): NO